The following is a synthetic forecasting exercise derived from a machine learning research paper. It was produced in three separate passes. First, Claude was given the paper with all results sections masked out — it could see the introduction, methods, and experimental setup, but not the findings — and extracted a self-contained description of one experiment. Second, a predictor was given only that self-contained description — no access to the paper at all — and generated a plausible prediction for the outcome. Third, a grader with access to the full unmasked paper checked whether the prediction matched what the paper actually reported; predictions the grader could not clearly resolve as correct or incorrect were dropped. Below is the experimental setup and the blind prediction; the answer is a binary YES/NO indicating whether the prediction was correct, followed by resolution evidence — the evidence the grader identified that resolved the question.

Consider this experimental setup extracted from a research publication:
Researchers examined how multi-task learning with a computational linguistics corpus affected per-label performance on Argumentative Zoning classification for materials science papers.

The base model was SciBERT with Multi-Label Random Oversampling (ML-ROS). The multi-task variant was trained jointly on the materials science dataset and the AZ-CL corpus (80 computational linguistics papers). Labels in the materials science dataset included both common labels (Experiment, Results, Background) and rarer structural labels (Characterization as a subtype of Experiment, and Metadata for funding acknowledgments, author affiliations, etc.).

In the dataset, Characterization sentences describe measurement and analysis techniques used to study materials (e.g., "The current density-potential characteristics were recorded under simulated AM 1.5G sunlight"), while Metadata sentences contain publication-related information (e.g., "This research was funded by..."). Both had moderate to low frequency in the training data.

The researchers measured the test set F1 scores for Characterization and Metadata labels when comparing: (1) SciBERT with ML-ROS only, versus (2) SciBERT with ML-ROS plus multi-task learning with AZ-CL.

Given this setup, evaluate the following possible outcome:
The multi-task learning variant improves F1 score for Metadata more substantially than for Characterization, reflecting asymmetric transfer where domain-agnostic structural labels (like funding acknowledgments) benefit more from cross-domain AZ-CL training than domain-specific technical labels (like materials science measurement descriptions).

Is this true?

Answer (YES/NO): YES